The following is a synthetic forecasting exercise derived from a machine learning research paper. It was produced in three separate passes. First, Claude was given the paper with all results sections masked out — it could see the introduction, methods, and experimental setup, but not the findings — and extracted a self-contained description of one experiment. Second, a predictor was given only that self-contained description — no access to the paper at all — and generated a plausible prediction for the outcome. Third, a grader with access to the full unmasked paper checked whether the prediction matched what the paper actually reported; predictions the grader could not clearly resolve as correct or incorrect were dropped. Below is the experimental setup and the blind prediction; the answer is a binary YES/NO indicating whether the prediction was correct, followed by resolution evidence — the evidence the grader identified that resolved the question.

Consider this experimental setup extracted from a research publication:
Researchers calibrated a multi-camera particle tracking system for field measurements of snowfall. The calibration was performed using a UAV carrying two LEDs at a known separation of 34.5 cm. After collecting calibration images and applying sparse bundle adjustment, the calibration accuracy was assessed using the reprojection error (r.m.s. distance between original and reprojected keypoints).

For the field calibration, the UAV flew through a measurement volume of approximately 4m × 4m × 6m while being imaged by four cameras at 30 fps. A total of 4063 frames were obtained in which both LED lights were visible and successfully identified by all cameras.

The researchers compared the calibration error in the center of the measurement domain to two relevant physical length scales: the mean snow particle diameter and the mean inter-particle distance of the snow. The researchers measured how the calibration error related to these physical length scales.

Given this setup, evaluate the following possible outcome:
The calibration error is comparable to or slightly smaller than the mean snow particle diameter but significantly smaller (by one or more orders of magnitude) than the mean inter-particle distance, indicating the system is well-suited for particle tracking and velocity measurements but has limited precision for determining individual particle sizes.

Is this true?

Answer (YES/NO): YES